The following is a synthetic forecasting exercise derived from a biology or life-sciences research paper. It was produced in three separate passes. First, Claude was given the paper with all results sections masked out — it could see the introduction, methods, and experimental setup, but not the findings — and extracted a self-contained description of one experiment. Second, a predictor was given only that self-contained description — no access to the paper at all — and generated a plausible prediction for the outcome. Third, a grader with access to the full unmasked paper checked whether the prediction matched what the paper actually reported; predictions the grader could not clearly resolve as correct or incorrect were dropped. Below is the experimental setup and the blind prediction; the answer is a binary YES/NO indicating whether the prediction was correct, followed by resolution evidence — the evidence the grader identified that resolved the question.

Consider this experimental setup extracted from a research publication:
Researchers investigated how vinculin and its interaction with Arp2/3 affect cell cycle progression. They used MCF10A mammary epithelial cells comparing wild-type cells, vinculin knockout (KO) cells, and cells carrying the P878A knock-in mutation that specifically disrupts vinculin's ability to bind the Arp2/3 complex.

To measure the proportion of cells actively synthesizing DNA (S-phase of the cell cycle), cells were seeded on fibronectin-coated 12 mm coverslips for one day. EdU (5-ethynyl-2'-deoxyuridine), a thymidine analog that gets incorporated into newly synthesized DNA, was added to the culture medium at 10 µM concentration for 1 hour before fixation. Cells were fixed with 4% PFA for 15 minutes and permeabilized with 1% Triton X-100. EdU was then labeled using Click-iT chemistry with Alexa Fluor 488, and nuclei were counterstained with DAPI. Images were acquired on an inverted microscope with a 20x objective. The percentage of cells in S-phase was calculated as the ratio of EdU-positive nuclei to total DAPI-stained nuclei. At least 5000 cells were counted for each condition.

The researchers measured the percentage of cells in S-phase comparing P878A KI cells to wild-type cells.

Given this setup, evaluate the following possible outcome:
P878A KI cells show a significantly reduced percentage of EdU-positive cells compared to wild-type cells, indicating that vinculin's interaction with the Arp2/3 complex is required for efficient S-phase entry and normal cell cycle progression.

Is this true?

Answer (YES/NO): NO